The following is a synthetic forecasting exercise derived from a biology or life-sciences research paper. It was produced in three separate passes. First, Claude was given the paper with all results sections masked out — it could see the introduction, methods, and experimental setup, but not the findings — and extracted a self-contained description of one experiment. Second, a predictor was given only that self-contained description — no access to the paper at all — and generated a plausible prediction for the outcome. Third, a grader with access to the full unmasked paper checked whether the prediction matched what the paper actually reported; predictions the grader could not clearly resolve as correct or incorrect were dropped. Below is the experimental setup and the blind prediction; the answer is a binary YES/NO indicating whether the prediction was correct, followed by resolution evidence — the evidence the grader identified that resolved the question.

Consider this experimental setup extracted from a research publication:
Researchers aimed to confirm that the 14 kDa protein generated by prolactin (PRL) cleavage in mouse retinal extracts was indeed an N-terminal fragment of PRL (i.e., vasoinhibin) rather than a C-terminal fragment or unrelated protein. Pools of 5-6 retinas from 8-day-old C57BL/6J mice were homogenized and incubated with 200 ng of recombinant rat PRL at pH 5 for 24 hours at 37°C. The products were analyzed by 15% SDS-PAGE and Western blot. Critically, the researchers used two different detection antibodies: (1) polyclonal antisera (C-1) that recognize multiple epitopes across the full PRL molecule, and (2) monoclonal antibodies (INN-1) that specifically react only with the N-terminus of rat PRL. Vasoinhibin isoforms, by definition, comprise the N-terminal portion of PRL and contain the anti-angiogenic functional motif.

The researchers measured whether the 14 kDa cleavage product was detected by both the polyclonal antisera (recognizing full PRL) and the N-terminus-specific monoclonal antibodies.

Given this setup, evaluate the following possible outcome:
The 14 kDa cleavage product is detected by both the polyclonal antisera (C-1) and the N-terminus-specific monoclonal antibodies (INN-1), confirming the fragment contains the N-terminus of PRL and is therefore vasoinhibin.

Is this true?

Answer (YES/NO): YES